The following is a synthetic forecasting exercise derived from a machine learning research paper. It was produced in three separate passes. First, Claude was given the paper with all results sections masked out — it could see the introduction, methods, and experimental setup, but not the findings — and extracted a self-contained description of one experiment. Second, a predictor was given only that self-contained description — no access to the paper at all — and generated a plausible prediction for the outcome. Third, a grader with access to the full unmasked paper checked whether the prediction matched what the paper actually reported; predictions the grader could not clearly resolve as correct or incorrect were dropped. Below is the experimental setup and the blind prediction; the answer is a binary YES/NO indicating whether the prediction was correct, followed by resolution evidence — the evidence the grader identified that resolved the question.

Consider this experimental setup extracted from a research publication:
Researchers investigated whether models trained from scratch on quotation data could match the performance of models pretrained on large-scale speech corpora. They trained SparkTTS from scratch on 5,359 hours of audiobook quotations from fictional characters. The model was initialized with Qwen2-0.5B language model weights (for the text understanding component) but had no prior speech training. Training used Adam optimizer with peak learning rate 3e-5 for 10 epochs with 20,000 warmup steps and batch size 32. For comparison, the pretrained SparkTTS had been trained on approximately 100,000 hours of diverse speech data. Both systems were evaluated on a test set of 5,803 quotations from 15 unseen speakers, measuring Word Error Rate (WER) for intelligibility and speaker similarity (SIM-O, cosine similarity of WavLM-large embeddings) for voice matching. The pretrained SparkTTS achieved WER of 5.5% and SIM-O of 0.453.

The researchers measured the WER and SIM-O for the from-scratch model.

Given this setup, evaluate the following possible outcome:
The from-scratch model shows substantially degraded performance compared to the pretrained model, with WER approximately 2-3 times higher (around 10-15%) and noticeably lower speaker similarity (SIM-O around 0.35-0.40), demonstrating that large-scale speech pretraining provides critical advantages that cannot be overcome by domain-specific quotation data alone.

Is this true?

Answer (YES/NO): YES